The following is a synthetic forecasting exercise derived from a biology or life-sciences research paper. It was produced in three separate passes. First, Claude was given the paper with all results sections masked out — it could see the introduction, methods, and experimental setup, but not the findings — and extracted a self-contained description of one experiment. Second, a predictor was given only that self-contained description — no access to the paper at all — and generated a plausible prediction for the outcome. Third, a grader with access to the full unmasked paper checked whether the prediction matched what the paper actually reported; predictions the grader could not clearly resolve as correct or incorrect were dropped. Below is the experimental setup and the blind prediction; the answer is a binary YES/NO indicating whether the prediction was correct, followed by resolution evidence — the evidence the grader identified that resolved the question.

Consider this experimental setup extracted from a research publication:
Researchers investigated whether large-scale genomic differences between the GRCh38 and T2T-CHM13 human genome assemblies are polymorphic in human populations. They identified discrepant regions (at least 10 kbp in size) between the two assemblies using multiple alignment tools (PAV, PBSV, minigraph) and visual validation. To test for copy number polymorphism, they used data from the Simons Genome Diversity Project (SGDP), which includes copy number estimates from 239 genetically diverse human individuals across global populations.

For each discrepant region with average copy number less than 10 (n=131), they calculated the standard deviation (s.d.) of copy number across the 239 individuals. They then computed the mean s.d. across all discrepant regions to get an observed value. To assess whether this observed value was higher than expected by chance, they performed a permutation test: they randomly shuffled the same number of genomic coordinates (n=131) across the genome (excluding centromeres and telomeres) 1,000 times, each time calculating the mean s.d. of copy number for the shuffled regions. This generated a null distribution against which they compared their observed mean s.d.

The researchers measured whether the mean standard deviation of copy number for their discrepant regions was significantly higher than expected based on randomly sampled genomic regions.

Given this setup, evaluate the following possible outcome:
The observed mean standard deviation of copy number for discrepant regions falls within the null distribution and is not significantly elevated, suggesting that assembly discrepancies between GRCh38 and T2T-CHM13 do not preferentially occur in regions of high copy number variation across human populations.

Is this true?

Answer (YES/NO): NO